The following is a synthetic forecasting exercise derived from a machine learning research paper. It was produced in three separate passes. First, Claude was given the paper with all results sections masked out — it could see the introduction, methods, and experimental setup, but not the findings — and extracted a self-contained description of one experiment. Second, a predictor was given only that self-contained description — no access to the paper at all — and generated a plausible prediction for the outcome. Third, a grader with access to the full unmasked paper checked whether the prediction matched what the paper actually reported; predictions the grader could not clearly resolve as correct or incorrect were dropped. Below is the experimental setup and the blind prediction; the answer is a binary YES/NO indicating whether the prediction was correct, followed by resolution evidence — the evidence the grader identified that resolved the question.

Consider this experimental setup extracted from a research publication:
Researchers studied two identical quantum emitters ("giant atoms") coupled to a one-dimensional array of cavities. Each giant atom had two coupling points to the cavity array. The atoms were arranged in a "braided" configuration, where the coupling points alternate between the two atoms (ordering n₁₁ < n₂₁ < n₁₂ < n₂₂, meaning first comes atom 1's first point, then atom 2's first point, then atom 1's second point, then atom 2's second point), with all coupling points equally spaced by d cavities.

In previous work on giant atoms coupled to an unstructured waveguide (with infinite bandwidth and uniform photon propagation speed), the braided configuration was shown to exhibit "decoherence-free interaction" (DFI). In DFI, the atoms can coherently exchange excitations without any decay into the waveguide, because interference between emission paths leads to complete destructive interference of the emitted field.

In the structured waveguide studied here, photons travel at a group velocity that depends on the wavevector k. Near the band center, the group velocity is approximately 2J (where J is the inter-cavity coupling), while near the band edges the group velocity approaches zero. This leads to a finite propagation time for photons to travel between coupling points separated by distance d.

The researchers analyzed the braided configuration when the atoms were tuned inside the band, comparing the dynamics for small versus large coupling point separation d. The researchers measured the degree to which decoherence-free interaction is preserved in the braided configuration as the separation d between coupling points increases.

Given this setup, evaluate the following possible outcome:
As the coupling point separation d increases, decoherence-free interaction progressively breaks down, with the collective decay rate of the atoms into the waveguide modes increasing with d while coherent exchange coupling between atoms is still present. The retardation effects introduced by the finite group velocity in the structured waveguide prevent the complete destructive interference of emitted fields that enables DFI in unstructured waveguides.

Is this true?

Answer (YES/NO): NO